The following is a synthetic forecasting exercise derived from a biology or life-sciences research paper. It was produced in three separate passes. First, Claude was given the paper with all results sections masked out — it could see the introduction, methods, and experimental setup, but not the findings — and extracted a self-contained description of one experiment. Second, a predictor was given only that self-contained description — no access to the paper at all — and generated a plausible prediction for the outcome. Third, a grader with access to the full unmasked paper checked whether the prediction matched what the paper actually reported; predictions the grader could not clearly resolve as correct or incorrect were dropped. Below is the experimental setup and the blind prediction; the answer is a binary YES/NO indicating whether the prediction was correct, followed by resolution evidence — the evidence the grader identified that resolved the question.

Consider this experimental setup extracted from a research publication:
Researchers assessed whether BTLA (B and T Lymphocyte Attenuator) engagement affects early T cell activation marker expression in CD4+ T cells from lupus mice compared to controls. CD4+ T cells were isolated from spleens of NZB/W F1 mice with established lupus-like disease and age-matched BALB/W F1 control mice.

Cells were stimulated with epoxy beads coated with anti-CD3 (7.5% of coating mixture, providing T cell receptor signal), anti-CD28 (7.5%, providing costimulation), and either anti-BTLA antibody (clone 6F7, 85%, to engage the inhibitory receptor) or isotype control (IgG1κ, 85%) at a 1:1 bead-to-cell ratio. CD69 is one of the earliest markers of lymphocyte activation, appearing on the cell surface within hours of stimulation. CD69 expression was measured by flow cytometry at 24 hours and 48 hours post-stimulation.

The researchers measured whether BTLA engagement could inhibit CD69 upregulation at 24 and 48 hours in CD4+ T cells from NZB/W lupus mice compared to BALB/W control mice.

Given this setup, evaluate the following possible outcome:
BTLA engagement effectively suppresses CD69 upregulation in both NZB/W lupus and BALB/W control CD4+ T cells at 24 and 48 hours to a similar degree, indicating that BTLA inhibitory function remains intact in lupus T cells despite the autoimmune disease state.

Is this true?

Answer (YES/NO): NO